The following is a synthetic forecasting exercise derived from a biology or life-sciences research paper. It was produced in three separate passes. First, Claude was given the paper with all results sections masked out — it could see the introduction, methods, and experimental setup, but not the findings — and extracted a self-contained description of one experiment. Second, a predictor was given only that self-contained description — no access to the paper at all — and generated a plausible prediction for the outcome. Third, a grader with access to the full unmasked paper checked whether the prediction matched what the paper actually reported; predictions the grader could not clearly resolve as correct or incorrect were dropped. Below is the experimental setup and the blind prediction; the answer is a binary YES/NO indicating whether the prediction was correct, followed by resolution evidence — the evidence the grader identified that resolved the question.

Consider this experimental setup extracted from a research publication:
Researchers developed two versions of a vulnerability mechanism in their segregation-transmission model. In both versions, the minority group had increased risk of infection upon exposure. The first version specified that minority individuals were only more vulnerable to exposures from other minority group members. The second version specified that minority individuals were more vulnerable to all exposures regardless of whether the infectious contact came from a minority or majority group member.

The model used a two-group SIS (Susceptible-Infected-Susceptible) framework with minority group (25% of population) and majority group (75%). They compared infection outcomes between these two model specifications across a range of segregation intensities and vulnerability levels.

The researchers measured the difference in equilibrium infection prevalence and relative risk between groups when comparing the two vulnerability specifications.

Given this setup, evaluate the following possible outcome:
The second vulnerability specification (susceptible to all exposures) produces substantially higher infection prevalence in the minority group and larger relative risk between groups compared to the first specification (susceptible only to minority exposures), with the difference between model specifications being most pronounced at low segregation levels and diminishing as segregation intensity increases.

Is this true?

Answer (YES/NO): NO